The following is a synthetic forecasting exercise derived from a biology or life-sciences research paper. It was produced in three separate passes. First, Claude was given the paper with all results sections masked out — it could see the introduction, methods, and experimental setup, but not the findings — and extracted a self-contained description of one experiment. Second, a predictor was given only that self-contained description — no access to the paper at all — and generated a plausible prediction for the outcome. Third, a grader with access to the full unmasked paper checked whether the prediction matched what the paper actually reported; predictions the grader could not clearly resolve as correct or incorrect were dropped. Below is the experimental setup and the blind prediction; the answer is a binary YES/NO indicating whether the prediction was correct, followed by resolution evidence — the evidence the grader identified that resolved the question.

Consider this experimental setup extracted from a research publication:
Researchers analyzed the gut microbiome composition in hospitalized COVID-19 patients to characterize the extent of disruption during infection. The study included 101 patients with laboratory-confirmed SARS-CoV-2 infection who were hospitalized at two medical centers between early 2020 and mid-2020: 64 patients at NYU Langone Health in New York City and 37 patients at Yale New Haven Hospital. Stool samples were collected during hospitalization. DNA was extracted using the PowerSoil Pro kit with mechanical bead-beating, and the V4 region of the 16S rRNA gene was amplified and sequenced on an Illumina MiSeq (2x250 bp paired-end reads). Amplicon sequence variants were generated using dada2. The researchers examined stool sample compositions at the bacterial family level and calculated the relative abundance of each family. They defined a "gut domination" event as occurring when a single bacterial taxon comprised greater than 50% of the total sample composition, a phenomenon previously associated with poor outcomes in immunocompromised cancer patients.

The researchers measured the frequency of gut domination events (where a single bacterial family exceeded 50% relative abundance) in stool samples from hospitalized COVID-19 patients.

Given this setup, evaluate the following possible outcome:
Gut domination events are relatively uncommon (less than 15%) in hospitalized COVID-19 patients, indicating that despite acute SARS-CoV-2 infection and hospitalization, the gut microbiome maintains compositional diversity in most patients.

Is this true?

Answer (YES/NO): NO